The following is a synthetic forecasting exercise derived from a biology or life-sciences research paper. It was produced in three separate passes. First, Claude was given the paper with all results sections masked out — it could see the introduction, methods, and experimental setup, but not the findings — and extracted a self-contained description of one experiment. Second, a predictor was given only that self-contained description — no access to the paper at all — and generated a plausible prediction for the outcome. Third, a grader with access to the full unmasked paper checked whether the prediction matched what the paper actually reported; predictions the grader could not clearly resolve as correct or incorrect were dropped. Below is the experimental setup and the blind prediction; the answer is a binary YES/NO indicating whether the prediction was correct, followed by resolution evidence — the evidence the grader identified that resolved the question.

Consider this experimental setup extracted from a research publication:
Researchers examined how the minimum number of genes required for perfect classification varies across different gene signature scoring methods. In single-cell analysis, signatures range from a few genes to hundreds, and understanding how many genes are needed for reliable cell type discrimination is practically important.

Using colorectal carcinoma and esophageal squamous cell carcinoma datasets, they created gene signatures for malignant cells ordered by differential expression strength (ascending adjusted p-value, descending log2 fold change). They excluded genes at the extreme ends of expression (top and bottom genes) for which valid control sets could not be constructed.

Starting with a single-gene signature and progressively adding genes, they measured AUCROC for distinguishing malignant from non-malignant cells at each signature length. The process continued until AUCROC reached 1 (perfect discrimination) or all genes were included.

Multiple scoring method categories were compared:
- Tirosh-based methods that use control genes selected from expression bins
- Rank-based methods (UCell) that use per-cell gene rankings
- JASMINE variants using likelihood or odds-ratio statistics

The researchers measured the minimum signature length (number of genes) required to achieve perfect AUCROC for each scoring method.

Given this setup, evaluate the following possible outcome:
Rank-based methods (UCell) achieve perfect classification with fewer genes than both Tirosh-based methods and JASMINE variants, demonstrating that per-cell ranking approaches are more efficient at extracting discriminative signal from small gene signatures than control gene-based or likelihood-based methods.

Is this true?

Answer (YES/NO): NO